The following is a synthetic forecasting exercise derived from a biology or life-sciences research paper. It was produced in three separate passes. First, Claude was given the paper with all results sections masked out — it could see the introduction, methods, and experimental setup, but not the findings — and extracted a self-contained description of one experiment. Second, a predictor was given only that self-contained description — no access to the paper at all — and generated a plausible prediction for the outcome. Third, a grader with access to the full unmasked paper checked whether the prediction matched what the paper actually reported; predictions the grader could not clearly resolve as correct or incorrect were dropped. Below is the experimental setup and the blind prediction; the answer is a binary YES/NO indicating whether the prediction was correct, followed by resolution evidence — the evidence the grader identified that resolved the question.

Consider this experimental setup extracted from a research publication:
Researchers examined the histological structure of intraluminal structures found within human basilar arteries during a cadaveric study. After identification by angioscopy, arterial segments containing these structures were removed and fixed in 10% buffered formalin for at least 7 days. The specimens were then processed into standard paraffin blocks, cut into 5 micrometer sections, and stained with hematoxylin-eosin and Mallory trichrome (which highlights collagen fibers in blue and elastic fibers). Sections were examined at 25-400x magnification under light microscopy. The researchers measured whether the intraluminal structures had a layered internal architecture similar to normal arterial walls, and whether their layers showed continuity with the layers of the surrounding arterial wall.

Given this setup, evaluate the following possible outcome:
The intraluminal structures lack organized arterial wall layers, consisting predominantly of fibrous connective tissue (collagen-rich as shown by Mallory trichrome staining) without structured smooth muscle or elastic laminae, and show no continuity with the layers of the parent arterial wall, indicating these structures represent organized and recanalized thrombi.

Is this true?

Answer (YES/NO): NO